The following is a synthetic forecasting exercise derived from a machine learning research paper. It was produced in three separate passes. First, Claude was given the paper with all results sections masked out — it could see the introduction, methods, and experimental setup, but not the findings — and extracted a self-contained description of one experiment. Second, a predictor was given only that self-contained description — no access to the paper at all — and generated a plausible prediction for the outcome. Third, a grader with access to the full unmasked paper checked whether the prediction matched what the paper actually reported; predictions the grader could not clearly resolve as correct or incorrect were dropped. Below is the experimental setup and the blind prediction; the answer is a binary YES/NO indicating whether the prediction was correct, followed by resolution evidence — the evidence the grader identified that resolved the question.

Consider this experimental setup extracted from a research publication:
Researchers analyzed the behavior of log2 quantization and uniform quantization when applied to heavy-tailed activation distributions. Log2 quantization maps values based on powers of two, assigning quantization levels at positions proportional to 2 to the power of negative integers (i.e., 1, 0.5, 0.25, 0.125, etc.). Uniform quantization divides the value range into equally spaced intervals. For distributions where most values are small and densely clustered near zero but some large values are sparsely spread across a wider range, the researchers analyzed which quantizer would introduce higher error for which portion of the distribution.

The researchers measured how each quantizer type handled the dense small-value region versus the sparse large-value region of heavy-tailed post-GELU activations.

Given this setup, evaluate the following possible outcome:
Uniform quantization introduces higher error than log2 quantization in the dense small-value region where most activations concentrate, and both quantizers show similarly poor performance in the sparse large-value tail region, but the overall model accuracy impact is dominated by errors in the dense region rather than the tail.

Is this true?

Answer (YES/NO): NO